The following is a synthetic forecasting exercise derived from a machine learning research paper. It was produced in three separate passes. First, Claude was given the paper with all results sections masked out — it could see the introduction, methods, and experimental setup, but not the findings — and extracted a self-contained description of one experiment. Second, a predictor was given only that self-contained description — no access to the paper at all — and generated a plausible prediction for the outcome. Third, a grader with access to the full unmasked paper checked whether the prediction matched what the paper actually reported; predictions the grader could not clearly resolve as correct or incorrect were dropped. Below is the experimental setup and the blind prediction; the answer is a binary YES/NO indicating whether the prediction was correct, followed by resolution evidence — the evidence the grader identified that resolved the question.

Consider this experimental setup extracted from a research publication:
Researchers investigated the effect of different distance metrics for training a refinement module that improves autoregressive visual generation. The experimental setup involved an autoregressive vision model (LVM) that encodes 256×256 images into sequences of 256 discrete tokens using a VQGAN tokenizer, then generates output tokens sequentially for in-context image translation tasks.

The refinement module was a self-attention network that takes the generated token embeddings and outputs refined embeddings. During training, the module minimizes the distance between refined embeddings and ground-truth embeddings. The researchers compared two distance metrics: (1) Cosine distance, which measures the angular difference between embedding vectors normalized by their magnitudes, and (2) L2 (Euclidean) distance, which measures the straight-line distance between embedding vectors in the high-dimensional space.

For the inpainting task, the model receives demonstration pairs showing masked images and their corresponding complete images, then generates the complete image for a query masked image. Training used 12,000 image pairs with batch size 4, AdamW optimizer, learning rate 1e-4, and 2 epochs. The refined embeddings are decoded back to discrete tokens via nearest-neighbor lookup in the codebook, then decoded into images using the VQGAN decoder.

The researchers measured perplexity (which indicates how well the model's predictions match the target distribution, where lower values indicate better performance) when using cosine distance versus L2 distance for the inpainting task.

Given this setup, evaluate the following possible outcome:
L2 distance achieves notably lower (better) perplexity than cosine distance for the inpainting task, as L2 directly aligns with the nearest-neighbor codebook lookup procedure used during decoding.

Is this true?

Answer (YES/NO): NO